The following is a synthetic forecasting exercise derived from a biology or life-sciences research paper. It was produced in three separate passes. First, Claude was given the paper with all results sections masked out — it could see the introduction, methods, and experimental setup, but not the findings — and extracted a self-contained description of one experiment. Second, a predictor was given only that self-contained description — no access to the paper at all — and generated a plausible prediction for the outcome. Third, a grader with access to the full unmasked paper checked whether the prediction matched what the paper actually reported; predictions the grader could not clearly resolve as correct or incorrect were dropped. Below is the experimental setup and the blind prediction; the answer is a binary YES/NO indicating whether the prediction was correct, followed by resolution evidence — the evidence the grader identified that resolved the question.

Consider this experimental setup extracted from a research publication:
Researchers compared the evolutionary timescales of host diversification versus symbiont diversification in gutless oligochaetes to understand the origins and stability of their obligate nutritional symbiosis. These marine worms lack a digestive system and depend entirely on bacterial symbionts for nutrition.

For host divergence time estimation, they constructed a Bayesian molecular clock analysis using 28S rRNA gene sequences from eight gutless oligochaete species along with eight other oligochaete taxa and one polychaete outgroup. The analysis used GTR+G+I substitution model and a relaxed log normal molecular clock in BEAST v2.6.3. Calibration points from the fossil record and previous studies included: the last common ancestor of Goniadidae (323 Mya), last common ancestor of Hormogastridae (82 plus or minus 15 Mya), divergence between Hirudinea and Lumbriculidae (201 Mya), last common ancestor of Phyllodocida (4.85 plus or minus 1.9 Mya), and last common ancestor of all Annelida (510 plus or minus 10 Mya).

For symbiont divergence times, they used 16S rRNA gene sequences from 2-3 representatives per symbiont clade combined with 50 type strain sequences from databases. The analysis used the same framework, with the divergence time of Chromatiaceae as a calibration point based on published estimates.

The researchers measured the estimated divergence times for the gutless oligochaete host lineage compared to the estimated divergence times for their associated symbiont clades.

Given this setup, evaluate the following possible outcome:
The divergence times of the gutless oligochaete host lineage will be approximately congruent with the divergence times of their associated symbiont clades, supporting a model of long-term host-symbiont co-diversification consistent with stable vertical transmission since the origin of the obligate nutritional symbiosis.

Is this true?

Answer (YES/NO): NO